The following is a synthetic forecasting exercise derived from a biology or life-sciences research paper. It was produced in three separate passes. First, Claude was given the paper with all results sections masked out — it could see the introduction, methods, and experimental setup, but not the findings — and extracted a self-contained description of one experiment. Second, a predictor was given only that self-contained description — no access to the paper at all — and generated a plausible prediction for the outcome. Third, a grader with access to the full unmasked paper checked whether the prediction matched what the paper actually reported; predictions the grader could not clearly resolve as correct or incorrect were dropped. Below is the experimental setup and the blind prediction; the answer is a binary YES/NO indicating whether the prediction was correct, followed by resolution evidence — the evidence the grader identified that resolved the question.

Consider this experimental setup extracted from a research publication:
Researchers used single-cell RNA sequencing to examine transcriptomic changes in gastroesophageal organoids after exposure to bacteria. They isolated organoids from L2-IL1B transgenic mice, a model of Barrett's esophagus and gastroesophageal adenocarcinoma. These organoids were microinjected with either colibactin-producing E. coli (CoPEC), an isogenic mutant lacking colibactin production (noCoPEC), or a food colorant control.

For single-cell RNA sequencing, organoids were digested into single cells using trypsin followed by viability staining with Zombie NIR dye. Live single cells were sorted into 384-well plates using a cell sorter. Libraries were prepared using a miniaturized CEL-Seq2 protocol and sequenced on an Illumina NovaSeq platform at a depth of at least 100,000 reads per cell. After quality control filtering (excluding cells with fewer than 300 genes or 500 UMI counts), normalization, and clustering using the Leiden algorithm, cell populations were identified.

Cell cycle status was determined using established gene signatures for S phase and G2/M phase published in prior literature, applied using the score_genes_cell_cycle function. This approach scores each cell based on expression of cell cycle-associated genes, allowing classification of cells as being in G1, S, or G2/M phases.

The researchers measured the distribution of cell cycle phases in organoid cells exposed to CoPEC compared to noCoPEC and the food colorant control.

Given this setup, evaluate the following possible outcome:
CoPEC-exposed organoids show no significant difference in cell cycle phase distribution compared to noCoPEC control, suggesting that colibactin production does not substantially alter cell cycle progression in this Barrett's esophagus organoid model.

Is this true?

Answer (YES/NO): NO